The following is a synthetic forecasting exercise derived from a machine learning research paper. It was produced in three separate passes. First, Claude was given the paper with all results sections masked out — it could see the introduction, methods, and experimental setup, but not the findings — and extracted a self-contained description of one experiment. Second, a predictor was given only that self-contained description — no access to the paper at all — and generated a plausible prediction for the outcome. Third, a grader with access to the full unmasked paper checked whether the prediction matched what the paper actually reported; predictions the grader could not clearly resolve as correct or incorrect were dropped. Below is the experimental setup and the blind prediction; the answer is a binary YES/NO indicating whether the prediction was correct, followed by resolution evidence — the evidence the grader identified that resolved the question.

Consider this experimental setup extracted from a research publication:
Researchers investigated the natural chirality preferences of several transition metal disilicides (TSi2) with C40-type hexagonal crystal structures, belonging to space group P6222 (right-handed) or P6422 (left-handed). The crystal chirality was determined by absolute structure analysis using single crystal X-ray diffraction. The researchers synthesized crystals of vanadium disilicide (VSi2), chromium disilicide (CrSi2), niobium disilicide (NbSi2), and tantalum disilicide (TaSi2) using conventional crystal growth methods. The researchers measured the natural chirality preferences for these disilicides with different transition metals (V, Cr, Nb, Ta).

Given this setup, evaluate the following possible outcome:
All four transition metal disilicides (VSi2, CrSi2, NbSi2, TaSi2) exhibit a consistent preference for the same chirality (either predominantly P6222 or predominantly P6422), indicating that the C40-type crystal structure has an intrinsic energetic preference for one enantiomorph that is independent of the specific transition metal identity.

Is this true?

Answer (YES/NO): NO